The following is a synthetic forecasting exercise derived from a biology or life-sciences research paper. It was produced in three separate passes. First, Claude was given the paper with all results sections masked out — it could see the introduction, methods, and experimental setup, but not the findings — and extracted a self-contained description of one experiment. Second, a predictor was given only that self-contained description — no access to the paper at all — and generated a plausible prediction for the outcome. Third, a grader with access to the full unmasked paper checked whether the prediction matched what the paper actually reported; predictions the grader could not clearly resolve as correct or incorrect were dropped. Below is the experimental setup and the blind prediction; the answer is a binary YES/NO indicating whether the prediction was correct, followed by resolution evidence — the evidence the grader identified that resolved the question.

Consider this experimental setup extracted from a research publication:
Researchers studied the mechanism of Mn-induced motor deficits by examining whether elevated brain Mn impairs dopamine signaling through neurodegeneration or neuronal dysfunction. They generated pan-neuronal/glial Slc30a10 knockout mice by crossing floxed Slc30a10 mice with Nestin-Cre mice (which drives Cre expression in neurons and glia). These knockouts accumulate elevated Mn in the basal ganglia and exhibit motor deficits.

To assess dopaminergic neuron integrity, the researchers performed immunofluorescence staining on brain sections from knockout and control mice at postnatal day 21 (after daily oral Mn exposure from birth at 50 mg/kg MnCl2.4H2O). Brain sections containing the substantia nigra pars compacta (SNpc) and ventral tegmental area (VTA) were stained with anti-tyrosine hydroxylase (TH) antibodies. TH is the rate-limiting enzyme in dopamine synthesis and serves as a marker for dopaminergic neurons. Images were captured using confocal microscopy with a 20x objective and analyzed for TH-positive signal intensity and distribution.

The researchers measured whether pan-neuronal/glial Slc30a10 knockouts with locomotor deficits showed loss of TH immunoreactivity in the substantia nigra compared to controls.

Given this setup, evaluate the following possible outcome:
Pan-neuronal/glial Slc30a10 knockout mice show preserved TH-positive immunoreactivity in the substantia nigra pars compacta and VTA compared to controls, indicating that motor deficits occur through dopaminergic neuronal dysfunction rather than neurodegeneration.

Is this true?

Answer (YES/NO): YES